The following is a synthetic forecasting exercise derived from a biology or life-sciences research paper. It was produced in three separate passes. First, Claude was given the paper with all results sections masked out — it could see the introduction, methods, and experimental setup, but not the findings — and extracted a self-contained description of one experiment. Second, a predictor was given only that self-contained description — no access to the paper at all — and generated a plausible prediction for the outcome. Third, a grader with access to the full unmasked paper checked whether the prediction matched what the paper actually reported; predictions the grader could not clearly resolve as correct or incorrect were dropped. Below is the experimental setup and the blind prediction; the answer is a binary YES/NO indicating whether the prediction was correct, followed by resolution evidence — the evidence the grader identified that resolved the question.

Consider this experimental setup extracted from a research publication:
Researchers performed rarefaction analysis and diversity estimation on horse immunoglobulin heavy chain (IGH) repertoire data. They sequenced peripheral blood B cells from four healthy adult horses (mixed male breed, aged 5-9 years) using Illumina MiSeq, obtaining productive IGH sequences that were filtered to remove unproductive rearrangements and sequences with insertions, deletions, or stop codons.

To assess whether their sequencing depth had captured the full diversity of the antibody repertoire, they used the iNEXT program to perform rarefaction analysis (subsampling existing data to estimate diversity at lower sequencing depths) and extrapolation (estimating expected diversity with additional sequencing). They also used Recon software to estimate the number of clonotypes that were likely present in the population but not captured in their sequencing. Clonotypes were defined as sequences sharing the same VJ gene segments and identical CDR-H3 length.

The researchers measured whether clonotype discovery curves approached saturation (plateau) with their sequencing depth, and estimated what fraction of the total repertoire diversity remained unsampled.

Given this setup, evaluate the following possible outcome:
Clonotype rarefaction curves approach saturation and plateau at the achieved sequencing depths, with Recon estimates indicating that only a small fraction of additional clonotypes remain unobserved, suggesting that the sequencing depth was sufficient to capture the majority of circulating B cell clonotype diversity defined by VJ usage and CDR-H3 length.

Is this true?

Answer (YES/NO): NO